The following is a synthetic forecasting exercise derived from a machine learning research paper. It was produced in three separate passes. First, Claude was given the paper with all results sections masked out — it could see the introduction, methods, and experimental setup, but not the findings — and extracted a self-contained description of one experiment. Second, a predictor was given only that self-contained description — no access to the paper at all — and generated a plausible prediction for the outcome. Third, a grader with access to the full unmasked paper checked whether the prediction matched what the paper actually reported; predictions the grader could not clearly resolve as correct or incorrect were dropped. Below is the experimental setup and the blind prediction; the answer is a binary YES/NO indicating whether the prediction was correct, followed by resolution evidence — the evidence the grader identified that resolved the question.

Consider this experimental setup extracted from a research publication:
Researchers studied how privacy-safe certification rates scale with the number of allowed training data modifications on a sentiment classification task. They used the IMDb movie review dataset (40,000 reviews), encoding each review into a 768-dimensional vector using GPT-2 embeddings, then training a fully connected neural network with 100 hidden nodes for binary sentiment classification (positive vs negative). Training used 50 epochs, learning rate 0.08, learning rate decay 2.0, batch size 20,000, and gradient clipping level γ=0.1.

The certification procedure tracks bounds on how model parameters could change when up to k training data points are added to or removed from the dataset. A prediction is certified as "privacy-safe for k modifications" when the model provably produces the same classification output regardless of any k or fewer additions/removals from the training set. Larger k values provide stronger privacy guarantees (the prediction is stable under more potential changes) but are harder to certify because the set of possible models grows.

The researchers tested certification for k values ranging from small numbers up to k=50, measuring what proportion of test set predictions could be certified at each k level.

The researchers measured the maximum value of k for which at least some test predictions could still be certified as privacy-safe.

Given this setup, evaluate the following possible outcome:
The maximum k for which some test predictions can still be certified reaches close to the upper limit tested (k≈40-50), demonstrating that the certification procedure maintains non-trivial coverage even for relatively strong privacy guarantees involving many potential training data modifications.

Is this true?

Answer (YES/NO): YES